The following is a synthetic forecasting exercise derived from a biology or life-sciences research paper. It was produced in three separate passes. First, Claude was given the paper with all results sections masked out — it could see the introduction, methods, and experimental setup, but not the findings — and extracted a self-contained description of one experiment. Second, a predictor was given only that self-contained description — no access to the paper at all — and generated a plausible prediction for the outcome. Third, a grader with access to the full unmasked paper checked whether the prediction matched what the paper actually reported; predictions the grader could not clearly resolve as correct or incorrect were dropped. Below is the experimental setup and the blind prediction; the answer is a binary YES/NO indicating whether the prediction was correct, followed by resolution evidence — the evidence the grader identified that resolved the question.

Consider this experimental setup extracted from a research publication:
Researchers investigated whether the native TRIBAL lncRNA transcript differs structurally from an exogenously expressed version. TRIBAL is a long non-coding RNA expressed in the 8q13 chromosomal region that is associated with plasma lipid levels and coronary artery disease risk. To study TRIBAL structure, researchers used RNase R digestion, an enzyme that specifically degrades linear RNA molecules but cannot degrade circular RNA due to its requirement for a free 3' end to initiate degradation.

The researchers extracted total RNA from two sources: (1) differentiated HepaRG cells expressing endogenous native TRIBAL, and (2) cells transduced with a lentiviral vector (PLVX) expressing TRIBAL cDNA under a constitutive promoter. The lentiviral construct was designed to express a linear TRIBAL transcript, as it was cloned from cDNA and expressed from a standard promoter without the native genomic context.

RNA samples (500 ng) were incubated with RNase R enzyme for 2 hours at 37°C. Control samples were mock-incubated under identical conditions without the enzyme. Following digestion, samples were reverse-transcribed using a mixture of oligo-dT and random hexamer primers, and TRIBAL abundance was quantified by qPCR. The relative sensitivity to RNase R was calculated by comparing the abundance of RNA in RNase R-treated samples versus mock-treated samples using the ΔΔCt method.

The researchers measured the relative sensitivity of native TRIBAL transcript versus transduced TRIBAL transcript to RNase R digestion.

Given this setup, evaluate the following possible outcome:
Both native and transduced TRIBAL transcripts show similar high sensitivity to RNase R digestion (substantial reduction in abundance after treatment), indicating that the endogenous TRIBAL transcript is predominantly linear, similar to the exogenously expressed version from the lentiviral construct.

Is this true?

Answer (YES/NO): NO